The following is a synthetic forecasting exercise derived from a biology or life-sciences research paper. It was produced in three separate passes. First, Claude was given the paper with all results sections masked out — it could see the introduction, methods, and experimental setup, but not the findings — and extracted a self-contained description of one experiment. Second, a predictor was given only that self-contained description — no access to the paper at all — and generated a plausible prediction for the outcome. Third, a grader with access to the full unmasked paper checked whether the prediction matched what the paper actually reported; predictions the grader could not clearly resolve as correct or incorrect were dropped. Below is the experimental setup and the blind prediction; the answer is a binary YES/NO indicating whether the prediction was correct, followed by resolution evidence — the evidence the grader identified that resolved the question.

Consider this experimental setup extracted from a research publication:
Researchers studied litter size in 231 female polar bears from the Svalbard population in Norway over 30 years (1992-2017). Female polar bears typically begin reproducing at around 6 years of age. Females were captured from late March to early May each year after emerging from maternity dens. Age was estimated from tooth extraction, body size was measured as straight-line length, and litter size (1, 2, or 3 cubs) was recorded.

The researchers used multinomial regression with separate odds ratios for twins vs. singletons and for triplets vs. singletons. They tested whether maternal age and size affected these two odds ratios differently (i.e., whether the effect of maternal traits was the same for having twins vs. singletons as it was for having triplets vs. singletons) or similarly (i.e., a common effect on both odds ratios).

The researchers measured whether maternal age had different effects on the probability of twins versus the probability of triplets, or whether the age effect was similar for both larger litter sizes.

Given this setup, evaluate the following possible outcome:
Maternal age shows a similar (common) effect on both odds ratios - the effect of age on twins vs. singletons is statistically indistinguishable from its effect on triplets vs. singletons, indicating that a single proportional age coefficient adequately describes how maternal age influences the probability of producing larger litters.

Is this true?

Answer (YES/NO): NO